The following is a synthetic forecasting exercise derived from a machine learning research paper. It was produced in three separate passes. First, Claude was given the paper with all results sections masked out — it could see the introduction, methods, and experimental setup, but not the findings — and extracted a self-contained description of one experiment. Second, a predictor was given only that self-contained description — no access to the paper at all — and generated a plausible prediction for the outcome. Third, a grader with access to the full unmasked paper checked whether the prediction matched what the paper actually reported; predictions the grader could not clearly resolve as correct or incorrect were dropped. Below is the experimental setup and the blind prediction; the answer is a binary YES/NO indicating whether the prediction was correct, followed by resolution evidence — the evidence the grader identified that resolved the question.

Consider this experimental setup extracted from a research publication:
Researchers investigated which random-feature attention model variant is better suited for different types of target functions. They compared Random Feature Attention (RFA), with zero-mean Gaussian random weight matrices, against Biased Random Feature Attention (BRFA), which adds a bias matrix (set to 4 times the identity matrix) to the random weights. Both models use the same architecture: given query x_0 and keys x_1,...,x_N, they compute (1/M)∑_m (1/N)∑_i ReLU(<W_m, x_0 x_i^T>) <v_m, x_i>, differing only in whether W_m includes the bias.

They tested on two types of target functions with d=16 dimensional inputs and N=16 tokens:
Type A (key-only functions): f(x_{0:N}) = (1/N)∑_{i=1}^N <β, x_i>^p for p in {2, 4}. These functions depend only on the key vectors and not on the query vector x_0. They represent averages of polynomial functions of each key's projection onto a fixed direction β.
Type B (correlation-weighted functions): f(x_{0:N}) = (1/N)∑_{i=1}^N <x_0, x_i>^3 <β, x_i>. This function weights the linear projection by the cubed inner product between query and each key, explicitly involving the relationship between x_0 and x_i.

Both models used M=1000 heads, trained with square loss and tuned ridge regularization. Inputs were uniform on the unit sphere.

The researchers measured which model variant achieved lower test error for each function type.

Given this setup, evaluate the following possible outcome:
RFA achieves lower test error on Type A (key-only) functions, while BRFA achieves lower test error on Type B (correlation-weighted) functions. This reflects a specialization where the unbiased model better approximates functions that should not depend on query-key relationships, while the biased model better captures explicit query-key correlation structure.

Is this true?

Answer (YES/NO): YES